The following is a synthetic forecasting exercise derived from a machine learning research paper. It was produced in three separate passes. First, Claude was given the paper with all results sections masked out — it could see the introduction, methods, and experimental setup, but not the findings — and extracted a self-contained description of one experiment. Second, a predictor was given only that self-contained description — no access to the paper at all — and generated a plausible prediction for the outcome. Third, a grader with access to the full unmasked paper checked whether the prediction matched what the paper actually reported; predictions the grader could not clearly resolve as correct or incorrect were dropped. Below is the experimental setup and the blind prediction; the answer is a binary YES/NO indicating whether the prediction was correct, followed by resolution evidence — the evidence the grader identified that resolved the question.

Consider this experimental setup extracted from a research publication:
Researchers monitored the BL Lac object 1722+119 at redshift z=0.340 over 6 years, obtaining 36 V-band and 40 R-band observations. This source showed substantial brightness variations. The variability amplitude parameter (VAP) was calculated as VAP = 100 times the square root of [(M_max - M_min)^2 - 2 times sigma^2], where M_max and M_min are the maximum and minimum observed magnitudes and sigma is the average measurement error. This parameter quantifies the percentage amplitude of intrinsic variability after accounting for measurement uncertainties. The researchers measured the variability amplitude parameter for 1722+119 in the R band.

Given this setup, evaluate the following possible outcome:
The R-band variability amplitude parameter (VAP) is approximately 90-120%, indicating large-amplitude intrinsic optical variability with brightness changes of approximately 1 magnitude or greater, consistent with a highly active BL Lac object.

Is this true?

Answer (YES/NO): NO